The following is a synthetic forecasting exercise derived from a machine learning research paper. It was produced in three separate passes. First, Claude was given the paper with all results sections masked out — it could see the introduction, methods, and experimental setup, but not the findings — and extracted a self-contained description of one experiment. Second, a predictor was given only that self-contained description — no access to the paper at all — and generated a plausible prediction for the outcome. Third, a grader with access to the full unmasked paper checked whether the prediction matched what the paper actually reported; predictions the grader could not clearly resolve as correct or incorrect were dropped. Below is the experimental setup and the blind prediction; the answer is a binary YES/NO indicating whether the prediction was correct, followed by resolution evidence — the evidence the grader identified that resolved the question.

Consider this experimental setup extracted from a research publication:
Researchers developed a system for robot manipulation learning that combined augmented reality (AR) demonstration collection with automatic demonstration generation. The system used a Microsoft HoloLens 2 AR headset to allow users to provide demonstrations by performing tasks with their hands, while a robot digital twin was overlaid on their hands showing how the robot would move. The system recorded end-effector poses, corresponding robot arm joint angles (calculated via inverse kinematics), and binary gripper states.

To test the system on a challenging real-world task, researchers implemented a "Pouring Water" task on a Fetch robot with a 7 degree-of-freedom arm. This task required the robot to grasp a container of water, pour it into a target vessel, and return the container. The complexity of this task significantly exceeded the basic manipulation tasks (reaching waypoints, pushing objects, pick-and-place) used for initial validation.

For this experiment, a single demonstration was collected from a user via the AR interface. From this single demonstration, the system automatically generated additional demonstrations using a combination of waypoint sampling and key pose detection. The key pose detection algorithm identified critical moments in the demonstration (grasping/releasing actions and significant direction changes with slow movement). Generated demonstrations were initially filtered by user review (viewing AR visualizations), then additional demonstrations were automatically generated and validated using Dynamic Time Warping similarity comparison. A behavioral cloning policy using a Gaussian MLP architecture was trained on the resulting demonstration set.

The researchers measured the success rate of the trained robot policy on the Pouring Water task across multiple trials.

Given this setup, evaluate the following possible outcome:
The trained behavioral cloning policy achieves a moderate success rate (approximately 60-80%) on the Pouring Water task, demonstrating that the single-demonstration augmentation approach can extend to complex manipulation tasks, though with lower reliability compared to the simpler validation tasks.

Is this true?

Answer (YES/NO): YES